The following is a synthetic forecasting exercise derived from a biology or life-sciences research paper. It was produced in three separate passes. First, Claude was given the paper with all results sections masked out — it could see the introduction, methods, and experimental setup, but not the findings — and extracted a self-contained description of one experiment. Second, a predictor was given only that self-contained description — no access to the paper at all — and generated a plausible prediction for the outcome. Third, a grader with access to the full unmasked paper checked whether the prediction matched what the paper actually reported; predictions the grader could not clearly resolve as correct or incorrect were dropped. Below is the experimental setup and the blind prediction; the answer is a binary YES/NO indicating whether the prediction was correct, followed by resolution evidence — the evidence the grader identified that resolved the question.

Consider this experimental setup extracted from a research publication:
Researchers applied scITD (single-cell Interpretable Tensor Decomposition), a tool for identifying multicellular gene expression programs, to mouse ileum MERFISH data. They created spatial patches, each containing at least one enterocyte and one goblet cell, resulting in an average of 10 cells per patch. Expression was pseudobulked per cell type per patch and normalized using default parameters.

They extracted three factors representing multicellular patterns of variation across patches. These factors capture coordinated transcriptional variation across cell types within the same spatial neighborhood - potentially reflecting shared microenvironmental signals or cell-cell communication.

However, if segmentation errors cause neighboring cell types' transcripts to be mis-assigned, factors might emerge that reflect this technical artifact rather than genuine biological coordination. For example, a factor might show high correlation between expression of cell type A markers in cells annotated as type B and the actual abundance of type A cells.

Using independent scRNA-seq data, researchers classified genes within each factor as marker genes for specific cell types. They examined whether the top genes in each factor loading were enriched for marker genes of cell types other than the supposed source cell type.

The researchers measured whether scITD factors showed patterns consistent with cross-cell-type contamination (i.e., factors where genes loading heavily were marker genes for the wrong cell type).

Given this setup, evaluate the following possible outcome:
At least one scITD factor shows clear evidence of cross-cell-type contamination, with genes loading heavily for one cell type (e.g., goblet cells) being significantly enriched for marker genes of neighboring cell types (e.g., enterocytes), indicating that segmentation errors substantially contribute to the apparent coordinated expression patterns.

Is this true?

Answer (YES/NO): YES